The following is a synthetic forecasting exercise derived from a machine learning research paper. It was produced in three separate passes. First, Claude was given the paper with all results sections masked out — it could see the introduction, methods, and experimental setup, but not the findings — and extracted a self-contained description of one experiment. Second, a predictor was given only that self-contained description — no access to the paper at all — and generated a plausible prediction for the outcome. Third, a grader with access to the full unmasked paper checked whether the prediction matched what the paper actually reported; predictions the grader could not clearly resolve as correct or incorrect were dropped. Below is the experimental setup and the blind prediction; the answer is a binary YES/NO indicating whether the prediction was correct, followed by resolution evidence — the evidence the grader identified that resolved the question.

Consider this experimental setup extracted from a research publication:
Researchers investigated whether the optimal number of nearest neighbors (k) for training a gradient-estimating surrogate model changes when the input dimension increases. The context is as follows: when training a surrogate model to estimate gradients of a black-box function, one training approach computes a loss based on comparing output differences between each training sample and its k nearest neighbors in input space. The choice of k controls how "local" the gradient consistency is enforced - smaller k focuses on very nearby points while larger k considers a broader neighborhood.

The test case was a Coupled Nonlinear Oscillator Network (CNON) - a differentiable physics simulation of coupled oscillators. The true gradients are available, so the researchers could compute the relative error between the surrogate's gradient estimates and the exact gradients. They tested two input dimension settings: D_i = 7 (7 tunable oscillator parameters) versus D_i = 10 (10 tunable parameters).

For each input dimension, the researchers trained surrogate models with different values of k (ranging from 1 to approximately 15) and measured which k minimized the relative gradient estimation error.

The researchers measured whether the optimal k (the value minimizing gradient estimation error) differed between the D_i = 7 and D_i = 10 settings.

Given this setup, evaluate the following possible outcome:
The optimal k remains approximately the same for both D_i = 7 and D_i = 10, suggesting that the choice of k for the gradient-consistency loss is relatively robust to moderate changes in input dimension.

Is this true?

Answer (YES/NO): NO